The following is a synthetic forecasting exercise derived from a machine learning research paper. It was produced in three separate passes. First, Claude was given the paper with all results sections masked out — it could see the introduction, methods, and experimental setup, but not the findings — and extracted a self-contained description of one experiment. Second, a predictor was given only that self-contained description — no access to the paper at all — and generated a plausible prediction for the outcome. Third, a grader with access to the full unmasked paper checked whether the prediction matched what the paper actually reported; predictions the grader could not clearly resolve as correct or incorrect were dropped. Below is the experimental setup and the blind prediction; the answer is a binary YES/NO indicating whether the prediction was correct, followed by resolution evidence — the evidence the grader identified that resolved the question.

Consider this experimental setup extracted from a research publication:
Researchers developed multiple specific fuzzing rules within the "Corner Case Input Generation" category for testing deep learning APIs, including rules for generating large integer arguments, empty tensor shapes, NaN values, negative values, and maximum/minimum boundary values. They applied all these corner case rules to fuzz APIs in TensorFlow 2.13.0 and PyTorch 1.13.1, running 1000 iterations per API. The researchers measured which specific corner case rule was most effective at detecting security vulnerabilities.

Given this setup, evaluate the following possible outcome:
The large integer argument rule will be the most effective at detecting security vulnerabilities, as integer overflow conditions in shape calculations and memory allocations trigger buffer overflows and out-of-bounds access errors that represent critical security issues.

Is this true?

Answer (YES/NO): YES